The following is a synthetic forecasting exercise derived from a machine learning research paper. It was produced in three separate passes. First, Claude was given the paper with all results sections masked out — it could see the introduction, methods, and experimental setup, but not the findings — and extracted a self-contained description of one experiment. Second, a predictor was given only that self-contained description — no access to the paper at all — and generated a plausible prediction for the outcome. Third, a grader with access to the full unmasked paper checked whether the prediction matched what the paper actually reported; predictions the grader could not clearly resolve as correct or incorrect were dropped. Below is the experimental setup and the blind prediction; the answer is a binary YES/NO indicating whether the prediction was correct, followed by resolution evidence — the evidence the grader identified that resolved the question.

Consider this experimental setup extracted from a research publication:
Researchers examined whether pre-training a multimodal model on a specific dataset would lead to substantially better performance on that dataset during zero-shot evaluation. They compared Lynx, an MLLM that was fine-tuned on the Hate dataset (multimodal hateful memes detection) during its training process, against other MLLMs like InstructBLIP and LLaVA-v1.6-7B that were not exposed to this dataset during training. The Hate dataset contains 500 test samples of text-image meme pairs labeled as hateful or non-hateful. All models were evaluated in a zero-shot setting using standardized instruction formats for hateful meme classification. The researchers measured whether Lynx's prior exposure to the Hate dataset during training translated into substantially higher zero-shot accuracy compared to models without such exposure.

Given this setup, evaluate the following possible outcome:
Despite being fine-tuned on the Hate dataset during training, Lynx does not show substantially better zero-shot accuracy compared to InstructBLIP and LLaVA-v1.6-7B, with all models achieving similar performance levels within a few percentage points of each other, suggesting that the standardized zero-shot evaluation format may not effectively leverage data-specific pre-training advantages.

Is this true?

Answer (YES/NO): NO